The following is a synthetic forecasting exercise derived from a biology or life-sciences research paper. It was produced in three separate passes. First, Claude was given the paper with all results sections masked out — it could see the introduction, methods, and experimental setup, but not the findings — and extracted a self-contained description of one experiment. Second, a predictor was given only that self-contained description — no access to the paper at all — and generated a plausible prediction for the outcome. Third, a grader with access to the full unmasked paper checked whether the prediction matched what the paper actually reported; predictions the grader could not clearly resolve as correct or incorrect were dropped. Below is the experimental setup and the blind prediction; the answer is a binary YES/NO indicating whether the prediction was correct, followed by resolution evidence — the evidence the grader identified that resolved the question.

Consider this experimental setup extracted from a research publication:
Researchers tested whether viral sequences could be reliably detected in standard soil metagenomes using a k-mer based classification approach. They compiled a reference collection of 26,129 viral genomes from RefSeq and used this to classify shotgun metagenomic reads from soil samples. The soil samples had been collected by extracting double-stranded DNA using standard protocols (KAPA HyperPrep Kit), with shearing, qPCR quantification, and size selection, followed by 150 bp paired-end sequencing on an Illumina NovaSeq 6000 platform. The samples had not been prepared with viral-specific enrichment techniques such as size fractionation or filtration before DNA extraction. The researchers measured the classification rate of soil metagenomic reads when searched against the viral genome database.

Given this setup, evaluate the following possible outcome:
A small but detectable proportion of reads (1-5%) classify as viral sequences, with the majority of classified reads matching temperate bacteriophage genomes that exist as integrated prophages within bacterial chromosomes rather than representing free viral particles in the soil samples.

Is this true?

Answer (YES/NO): NO